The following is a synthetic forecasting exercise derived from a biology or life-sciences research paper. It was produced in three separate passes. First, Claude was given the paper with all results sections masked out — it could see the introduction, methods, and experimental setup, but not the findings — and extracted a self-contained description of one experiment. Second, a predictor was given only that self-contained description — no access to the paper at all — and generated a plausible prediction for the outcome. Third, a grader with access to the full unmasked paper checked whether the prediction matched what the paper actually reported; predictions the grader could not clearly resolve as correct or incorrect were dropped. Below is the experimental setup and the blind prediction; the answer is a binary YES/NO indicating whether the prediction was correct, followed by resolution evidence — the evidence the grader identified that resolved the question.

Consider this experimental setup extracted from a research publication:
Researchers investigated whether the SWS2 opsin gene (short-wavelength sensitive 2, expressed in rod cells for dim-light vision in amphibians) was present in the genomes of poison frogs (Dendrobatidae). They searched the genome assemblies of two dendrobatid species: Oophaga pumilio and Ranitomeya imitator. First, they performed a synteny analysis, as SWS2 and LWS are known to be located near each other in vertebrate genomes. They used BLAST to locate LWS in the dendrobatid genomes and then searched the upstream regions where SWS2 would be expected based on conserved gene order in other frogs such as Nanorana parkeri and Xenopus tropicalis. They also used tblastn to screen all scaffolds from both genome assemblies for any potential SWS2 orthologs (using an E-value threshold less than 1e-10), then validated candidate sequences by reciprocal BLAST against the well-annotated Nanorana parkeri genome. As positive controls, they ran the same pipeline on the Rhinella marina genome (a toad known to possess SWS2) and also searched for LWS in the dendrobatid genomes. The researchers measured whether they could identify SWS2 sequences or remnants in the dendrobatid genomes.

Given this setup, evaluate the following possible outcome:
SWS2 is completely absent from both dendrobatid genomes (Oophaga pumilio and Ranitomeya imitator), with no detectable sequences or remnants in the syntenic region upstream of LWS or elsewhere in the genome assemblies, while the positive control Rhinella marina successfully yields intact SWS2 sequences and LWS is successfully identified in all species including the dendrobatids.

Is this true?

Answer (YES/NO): YES